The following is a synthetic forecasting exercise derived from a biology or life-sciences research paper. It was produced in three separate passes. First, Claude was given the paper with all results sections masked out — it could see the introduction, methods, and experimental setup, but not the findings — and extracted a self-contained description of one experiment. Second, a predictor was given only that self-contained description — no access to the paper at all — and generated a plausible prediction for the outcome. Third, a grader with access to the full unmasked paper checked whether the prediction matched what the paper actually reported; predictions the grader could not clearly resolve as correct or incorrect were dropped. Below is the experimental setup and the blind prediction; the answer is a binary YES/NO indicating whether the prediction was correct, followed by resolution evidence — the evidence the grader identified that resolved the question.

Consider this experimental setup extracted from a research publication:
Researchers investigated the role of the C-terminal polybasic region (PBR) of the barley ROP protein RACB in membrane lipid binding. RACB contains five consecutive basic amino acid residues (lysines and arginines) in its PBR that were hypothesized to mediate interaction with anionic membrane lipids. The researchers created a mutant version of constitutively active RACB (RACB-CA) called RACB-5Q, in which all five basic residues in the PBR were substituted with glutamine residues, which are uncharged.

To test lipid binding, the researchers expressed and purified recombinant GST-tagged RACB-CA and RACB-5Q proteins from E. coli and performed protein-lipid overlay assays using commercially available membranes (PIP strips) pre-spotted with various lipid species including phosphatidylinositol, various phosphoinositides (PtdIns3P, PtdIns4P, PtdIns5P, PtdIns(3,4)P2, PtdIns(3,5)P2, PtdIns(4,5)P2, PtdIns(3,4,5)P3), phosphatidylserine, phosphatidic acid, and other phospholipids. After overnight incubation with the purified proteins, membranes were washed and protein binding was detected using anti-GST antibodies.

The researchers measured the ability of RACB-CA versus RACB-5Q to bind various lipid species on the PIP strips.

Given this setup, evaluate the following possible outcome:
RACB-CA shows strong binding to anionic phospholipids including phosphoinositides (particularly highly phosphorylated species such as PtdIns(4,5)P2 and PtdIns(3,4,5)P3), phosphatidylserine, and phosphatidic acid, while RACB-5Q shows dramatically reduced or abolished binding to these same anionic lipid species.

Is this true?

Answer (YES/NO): NO